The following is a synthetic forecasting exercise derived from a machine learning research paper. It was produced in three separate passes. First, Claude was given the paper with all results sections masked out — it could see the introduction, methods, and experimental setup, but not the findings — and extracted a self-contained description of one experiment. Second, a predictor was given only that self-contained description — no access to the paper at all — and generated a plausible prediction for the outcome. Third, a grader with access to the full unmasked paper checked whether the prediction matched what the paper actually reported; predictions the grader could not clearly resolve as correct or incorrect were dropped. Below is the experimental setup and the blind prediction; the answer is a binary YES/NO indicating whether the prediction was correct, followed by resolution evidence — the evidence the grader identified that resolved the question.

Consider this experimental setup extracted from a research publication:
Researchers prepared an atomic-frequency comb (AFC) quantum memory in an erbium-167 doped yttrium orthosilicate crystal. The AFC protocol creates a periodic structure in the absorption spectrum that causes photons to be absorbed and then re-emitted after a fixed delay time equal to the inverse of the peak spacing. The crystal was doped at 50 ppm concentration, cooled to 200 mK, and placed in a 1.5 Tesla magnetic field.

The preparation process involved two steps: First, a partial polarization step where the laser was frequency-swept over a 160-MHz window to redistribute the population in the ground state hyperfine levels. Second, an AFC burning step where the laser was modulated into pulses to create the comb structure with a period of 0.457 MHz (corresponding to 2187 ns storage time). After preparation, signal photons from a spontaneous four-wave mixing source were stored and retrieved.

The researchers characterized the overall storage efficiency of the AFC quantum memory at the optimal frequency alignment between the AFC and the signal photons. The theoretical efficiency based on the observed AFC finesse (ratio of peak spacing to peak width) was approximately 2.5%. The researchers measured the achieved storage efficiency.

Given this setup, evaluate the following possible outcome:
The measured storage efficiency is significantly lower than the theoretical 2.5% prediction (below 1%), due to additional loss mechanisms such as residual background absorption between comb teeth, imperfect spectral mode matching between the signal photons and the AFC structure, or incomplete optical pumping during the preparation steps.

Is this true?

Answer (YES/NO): NO